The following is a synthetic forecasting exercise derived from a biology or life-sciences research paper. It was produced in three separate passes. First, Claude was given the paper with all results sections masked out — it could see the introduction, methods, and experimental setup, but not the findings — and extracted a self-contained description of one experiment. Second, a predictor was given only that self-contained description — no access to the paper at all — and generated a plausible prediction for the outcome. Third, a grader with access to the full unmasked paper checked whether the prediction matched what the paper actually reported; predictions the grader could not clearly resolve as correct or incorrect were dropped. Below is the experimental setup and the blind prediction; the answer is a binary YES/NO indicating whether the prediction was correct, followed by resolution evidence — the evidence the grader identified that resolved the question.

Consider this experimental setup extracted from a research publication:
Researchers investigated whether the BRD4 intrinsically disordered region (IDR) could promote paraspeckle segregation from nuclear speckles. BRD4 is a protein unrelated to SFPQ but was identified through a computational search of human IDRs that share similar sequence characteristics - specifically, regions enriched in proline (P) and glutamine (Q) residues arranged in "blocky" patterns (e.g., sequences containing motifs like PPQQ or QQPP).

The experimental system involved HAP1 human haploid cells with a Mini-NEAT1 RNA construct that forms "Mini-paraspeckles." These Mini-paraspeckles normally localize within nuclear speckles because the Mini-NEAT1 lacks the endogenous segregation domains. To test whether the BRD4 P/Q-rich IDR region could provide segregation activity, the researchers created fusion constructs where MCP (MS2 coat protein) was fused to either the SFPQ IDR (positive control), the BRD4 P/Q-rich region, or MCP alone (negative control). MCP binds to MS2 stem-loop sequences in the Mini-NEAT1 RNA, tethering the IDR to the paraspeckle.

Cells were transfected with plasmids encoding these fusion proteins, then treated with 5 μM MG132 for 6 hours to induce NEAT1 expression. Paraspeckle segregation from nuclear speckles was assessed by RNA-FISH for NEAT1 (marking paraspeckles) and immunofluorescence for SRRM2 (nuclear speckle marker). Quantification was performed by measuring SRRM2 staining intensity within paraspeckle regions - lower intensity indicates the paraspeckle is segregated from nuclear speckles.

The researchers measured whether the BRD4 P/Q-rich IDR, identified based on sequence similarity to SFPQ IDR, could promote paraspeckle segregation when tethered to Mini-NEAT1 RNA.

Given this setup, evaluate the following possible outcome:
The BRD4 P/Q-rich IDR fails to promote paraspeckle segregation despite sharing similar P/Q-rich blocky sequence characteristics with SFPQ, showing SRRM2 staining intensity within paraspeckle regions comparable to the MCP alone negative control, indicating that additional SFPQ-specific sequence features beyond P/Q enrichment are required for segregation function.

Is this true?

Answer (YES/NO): NO